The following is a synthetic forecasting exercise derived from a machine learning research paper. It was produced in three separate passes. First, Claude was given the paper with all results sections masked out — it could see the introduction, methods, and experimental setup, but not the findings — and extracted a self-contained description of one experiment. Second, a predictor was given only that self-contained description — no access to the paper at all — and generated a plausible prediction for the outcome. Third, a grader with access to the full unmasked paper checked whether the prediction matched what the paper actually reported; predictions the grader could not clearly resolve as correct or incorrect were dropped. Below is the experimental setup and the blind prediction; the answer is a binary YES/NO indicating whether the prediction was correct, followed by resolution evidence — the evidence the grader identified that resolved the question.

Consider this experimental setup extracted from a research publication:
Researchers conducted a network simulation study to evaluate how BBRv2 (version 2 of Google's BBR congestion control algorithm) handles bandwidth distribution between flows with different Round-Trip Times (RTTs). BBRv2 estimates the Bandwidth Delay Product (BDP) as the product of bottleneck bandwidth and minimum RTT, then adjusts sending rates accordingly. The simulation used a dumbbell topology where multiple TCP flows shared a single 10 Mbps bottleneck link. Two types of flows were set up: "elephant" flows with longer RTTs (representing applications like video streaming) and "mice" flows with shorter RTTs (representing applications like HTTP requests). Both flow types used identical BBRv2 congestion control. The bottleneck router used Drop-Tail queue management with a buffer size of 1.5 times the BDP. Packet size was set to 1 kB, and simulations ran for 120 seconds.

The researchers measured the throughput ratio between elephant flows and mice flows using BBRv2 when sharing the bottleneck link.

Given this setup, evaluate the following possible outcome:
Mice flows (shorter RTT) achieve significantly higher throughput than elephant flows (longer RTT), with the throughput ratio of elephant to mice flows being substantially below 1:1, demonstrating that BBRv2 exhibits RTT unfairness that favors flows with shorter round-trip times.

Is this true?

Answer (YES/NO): NO